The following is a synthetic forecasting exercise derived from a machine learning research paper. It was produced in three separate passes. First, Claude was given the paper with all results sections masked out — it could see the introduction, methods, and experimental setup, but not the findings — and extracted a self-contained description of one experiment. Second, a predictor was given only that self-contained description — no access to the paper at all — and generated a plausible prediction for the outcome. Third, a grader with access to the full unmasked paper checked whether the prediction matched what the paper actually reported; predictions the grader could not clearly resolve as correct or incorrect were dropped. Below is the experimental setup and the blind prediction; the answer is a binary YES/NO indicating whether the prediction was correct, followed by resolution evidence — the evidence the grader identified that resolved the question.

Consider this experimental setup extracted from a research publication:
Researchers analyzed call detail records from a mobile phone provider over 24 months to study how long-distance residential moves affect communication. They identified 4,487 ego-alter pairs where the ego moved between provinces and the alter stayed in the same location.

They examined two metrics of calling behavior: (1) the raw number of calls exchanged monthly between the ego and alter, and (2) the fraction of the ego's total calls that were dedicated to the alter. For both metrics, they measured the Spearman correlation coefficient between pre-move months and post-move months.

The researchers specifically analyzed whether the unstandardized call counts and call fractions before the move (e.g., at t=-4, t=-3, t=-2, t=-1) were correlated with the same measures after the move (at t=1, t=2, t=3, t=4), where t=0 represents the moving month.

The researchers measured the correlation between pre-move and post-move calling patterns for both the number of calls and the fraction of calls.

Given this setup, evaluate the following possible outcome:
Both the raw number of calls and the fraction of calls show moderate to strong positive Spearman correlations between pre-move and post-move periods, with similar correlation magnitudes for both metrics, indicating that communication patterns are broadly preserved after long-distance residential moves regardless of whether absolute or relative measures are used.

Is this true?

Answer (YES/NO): NO